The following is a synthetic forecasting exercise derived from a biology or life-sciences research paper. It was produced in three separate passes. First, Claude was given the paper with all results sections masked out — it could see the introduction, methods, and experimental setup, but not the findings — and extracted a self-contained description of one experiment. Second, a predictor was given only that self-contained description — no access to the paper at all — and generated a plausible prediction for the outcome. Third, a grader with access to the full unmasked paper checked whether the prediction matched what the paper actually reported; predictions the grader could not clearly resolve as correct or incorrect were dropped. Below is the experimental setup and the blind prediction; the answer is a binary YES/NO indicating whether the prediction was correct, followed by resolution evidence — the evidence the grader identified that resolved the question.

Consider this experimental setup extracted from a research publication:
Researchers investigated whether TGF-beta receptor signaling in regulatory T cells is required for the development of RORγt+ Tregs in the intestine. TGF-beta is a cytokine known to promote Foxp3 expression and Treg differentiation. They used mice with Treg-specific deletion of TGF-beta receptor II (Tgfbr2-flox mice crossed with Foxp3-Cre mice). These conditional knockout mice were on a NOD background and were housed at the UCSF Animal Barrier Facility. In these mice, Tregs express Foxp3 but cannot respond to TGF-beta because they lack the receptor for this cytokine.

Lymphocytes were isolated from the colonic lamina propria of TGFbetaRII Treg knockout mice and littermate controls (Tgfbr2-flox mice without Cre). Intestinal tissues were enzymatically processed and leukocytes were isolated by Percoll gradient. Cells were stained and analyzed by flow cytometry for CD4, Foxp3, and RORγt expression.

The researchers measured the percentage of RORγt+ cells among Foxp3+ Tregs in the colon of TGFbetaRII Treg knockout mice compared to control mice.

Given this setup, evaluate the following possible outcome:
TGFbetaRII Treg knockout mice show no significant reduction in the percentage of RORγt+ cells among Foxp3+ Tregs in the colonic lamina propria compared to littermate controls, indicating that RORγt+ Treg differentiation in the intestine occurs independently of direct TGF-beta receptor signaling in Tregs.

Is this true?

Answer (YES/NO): NO